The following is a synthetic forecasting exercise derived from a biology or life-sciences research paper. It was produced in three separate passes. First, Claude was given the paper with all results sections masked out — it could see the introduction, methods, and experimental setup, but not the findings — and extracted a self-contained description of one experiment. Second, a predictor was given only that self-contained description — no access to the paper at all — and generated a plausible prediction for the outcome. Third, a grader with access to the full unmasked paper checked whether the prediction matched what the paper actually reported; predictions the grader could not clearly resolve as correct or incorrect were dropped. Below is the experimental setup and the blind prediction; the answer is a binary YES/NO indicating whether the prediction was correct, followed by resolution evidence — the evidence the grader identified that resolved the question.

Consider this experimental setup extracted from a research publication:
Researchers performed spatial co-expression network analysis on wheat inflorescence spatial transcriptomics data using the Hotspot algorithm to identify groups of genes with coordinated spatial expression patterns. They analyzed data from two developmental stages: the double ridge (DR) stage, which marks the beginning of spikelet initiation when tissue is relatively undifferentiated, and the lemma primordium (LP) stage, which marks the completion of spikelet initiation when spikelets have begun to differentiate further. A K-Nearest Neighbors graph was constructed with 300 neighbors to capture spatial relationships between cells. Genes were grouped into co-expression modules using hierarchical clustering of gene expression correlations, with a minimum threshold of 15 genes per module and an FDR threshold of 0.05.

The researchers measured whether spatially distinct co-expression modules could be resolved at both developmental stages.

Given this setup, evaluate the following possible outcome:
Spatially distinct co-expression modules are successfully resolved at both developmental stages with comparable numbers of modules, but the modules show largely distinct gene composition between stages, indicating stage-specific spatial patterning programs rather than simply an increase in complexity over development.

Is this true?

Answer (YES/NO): NO